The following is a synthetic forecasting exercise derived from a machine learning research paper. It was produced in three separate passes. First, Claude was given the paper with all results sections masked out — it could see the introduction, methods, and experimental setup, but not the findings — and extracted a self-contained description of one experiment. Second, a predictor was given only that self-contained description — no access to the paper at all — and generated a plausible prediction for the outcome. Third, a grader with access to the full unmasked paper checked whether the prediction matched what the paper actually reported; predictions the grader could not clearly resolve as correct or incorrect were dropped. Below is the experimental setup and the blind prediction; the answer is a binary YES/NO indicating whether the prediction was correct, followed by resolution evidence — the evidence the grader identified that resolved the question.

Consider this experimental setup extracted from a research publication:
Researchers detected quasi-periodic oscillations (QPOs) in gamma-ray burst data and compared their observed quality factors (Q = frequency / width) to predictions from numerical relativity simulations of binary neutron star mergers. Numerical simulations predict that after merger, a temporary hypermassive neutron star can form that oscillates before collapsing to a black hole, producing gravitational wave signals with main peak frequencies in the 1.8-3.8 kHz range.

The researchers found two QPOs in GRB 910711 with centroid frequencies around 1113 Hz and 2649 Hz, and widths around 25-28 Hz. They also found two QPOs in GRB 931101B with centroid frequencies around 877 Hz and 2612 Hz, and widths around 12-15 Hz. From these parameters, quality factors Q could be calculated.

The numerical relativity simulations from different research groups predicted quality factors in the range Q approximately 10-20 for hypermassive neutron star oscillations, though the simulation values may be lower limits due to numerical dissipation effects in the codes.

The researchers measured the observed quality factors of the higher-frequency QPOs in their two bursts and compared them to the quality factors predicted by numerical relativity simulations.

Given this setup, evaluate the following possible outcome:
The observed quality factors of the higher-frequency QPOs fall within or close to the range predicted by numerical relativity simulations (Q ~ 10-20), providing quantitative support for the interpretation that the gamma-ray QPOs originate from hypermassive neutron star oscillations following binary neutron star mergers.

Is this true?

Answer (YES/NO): NO